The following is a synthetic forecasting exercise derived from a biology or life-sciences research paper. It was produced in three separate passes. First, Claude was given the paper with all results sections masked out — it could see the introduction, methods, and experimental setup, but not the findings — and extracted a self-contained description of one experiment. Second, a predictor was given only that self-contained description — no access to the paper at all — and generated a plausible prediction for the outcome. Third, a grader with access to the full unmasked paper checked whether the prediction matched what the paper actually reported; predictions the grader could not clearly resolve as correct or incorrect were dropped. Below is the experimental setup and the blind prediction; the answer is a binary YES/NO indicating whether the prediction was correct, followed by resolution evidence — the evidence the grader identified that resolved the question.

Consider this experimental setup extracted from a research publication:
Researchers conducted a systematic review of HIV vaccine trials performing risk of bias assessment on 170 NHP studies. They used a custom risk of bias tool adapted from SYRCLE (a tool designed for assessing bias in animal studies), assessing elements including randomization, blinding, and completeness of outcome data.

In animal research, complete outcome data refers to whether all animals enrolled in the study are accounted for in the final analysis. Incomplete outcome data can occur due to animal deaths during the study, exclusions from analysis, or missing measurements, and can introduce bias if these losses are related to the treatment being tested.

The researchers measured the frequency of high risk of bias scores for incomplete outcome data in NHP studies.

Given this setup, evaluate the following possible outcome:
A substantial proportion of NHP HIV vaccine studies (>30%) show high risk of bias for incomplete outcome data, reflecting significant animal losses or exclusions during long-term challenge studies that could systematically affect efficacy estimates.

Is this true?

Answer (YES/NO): NO